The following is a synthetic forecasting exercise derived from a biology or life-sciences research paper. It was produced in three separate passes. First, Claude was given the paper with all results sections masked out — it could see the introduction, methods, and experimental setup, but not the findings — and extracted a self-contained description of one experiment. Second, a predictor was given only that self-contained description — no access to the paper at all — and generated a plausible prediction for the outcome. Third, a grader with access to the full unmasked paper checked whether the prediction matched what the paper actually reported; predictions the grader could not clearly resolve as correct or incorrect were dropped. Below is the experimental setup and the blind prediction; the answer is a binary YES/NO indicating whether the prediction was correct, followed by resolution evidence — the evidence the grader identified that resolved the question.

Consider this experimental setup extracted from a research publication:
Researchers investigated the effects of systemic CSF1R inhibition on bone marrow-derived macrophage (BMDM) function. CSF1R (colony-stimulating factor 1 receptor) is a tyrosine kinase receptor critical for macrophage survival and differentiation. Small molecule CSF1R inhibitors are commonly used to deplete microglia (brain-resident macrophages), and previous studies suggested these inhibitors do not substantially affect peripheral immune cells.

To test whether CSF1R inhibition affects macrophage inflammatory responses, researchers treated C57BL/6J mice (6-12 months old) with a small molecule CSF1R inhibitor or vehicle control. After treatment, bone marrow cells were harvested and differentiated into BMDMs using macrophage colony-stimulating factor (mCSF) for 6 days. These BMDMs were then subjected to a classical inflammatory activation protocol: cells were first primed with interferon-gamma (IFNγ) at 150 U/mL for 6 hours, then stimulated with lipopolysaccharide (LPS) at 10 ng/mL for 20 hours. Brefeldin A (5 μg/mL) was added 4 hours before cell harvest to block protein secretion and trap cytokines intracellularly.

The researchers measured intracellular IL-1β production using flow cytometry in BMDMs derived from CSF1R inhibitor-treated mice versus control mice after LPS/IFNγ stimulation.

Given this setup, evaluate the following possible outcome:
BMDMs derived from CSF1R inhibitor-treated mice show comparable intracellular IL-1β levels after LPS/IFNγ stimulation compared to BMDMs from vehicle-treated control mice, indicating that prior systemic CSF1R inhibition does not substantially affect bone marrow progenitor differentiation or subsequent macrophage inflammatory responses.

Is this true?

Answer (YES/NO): NO